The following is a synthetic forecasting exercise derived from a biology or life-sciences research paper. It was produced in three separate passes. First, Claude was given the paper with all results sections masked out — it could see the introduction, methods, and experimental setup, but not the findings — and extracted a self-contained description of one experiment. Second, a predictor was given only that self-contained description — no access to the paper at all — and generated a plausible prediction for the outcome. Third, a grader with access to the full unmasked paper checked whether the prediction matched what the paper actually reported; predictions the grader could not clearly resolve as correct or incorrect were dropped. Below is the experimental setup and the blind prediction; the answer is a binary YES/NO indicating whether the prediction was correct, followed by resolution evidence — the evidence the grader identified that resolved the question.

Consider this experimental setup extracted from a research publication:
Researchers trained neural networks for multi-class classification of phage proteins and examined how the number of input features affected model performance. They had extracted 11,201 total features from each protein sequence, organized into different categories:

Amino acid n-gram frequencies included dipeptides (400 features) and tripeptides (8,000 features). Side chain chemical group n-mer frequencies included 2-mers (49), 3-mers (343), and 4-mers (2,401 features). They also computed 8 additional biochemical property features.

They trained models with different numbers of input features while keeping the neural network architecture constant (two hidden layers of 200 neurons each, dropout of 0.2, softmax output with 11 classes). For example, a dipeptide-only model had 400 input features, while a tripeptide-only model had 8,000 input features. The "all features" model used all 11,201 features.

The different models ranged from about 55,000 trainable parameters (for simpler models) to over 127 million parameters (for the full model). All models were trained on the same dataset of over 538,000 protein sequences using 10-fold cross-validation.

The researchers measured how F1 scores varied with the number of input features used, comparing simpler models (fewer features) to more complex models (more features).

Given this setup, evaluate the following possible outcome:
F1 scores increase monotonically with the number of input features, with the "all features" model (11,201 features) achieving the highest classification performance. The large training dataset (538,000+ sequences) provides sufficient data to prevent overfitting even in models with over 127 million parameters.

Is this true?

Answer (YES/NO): NO